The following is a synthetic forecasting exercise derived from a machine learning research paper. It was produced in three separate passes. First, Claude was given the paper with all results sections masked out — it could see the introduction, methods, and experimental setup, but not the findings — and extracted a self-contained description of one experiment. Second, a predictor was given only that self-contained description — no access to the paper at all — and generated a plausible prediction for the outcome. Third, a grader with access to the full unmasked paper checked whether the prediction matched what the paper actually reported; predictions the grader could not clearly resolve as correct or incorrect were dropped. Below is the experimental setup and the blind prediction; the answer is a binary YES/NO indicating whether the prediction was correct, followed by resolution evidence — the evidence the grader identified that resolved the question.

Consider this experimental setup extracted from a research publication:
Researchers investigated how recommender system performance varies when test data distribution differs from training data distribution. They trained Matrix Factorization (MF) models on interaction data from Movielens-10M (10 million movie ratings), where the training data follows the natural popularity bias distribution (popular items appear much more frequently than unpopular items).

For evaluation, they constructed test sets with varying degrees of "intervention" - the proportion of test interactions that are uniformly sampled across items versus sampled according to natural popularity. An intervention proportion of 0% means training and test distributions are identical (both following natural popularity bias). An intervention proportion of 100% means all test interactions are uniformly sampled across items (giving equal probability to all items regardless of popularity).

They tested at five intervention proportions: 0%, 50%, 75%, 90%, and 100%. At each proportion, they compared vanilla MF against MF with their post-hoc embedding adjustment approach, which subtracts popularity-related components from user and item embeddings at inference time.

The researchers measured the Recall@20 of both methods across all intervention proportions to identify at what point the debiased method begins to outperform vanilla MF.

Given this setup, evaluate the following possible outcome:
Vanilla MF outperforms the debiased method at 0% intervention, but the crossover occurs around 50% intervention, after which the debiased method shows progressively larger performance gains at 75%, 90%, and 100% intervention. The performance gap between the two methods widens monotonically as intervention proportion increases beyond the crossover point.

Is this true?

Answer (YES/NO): NO